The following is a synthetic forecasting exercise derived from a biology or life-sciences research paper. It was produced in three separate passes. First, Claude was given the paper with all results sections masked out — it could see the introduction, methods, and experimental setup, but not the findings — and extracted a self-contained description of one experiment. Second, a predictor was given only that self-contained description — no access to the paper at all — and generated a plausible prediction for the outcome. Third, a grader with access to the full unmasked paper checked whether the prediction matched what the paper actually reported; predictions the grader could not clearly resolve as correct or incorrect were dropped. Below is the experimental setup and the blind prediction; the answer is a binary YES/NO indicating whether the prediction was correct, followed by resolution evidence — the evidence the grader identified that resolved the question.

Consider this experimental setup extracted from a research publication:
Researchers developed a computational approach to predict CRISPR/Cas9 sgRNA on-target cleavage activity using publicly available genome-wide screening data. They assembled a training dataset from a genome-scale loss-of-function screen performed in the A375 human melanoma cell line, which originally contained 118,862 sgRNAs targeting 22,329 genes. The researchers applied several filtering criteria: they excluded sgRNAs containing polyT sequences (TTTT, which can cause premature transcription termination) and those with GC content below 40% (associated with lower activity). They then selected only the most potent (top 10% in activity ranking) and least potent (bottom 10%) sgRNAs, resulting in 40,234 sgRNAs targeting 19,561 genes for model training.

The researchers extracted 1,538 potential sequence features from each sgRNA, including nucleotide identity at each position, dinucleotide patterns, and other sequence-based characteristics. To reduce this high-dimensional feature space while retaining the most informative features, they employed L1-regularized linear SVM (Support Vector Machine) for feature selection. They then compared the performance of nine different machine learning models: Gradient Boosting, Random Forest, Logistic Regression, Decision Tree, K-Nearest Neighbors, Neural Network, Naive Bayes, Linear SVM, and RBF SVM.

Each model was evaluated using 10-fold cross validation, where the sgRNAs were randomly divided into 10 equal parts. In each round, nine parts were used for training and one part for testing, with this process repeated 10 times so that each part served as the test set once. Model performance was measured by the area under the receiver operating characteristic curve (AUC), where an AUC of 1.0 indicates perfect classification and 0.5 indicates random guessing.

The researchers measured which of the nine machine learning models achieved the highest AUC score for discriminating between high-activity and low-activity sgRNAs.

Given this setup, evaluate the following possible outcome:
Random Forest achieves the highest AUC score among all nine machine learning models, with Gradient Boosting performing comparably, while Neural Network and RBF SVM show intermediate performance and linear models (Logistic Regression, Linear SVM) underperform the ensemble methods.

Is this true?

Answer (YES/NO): NO